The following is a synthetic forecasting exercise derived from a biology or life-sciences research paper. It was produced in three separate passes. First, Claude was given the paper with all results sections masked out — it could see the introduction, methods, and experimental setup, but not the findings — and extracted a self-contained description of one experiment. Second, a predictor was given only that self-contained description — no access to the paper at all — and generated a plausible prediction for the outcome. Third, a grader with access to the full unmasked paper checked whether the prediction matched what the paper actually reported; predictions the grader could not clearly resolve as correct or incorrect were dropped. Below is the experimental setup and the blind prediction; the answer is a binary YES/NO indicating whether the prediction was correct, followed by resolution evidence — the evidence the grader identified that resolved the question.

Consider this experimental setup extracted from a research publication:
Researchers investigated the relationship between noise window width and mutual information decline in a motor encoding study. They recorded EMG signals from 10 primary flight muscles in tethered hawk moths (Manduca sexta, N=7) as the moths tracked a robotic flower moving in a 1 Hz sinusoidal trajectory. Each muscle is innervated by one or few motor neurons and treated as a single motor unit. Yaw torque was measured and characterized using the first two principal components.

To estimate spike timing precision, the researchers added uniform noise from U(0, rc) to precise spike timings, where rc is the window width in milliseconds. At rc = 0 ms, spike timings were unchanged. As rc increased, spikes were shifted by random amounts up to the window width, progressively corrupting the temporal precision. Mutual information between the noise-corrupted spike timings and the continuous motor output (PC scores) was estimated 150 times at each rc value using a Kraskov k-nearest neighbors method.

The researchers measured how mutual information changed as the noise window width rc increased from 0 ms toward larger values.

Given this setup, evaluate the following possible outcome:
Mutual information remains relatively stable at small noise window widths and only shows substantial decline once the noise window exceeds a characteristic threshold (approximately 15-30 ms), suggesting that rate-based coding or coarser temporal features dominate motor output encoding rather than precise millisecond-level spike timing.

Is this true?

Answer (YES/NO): NO